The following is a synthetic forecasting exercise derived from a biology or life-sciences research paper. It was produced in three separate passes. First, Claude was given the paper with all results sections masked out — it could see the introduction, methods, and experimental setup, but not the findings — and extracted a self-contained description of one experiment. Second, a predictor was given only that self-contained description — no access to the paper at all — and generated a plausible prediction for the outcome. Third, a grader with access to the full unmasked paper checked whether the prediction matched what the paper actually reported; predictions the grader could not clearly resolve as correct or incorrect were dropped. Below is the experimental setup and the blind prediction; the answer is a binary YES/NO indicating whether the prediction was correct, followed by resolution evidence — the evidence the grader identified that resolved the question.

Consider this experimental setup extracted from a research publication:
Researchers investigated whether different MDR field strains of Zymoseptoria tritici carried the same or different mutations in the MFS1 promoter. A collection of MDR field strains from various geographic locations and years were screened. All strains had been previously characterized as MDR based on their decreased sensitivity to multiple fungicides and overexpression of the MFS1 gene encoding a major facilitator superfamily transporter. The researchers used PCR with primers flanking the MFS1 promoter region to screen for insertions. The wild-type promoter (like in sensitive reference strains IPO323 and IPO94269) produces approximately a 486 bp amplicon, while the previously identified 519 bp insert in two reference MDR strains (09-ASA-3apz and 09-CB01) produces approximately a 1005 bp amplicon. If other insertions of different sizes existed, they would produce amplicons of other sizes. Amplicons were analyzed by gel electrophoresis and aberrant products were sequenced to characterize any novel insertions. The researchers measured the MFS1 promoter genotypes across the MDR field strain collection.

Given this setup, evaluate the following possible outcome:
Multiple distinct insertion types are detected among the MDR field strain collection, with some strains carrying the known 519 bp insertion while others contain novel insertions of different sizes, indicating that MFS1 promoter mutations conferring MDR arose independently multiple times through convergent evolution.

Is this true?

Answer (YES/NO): YES